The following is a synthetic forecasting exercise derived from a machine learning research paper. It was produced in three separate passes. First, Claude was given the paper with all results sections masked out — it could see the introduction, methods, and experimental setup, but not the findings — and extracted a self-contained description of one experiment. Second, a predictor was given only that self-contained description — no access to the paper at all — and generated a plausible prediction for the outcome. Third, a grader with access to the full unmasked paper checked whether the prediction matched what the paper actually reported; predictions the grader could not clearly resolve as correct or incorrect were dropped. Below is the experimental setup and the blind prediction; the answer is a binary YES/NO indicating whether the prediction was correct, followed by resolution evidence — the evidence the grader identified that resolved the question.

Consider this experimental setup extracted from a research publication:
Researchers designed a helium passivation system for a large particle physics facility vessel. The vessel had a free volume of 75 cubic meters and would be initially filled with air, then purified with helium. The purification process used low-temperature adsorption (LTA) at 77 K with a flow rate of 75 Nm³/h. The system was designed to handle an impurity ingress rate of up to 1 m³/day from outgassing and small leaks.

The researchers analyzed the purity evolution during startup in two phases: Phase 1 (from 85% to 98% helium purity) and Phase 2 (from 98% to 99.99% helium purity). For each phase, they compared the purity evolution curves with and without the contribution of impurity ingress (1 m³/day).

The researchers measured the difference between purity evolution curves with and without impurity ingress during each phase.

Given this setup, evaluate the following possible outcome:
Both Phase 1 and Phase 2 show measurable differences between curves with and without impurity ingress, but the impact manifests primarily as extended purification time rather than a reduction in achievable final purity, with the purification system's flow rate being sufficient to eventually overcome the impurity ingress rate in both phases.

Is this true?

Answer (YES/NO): NO